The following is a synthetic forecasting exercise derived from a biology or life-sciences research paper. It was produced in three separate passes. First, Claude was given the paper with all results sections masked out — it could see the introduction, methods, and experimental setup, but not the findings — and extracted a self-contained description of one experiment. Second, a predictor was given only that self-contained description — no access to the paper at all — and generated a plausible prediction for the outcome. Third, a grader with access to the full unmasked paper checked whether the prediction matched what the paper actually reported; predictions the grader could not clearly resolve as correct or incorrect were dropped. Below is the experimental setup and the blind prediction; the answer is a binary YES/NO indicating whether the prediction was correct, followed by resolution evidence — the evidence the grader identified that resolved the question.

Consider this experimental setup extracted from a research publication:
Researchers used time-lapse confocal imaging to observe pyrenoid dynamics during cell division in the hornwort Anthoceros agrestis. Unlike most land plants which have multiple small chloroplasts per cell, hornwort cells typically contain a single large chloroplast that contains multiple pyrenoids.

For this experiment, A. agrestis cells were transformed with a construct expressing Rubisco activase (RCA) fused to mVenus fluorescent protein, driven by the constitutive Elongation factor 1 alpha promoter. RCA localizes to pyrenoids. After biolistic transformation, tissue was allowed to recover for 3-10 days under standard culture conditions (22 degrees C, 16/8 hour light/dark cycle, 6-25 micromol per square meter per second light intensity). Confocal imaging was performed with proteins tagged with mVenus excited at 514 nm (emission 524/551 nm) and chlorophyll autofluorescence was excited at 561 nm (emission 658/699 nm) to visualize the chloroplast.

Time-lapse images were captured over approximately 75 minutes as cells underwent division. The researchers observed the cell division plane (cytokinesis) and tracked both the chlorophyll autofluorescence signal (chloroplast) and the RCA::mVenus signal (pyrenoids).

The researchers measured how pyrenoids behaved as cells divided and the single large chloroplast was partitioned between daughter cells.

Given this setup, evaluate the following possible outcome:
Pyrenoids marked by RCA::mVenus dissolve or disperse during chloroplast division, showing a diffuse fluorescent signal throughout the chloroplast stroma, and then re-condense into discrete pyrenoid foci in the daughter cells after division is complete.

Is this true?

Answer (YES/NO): NO